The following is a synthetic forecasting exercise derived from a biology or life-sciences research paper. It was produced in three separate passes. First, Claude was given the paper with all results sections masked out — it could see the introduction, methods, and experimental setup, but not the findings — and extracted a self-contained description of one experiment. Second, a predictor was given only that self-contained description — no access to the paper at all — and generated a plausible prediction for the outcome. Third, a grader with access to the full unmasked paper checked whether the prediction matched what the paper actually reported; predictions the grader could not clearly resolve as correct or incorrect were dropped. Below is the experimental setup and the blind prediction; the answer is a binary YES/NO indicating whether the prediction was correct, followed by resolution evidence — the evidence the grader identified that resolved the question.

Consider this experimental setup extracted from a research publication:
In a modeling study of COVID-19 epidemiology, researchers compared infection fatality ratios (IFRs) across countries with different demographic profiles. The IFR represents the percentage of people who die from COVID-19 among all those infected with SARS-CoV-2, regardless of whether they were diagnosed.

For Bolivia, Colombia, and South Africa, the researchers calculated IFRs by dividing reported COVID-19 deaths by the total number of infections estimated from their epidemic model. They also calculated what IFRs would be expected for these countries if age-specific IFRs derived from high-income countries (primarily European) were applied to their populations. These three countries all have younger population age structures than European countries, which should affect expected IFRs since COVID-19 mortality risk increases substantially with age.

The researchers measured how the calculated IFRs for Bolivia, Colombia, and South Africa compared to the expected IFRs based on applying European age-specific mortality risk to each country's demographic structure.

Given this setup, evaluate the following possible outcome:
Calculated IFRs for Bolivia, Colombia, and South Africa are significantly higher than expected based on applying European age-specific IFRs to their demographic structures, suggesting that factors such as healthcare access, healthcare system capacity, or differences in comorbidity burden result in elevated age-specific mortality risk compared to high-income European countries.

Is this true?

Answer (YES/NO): NO